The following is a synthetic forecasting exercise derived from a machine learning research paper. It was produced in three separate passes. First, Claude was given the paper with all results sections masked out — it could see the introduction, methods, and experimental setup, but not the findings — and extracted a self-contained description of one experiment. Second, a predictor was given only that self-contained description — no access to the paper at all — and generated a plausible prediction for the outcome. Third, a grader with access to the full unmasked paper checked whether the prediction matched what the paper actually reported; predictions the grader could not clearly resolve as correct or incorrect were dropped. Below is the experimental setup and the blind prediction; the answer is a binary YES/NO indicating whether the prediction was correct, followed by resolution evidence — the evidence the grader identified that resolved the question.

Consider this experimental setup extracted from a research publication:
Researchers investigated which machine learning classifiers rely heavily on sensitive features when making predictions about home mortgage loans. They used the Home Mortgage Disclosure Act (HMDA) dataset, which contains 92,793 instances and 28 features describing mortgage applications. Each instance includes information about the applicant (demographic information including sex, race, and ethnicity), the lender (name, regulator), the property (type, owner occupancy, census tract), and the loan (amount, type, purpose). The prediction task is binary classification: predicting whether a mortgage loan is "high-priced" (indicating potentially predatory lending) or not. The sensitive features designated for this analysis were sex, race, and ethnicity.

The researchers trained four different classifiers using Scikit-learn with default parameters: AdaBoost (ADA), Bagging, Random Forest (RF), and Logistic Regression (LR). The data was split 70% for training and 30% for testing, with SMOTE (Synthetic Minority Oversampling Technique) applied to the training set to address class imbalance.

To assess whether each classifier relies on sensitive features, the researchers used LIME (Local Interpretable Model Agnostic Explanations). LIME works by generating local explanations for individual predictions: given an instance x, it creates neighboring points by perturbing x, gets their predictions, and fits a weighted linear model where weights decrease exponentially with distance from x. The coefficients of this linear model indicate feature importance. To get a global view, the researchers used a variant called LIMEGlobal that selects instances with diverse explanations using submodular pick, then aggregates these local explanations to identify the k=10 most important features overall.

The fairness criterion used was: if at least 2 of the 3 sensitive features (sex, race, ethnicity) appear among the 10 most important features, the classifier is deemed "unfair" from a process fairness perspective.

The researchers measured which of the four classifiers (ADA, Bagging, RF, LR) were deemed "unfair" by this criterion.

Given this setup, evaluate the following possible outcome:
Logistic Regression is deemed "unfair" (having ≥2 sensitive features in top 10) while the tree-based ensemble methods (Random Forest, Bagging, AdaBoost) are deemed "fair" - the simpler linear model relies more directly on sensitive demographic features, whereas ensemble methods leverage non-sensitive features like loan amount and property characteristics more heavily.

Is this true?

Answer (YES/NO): NO